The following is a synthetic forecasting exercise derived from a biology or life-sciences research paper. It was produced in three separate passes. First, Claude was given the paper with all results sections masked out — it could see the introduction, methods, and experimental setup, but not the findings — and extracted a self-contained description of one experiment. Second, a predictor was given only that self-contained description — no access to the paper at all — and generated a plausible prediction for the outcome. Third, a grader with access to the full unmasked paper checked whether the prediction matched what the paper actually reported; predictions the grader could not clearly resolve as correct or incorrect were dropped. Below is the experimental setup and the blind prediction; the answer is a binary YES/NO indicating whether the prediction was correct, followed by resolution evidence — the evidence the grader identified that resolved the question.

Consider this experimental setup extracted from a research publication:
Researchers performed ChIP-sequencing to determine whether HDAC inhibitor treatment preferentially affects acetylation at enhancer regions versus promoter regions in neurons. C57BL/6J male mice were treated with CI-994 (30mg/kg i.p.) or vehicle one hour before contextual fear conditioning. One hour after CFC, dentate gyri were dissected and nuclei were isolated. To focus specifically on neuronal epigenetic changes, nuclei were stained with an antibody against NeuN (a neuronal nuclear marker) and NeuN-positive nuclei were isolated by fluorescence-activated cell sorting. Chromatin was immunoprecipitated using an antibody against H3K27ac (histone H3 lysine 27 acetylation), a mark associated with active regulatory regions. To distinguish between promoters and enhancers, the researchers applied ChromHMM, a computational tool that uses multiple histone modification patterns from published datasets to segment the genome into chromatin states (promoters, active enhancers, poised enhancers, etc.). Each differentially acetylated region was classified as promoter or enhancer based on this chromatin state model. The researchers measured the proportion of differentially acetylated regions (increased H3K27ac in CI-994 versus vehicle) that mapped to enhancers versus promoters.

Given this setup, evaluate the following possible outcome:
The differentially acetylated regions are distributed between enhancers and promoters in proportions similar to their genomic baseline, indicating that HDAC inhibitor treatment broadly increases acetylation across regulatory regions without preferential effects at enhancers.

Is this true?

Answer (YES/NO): NO